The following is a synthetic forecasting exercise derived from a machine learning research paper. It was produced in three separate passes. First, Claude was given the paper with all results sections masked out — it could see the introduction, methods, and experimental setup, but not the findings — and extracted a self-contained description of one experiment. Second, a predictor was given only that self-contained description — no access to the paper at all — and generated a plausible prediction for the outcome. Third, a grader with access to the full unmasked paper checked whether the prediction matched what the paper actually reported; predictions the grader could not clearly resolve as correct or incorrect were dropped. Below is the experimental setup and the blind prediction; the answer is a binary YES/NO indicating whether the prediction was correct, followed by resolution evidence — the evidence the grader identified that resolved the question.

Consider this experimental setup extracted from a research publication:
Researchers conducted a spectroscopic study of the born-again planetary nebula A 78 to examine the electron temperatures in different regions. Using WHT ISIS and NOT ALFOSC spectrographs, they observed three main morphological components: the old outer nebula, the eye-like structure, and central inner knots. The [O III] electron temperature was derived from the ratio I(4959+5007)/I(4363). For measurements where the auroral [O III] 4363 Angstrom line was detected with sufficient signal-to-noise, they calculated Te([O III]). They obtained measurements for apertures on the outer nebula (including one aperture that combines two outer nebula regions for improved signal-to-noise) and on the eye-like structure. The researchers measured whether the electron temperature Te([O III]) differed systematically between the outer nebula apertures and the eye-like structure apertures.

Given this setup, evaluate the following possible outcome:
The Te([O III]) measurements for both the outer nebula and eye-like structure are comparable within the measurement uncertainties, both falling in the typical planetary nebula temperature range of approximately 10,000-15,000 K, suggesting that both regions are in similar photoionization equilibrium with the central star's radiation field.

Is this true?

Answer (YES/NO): NO